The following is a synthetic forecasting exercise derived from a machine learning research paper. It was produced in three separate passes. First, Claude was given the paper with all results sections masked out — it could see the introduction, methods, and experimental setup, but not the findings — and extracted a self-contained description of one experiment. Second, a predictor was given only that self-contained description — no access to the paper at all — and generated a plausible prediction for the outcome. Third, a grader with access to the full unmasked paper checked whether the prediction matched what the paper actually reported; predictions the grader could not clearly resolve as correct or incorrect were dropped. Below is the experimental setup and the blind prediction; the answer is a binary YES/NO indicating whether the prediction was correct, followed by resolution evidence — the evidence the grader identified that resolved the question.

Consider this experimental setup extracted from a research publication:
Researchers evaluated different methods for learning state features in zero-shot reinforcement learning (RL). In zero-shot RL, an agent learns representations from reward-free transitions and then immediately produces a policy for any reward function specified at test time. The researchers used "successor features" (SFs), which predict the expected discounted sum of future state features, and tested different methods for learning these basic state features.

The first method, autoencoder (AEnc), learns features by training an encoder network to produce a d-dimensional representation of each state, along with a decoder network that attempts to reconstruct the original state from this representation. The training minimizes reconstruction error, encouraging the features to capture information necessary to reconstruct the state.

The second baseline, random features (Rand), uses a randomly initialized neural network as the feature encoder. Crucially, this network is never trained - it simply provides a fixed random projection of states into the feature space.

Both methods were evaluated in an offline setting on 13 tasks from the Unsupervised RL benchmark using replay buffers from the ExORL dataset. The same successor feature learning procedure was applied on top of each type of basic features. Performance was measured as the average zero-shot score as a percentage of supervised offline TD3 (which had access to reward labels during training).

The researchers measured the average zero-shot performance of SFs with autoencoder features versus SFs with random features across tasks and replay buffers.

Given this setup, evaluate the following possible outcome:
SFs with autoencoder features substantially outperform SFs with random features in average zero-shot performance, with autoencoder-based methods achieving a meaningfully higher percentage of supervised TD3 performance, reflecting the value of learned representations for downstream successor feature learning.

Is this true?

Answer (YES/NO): NO